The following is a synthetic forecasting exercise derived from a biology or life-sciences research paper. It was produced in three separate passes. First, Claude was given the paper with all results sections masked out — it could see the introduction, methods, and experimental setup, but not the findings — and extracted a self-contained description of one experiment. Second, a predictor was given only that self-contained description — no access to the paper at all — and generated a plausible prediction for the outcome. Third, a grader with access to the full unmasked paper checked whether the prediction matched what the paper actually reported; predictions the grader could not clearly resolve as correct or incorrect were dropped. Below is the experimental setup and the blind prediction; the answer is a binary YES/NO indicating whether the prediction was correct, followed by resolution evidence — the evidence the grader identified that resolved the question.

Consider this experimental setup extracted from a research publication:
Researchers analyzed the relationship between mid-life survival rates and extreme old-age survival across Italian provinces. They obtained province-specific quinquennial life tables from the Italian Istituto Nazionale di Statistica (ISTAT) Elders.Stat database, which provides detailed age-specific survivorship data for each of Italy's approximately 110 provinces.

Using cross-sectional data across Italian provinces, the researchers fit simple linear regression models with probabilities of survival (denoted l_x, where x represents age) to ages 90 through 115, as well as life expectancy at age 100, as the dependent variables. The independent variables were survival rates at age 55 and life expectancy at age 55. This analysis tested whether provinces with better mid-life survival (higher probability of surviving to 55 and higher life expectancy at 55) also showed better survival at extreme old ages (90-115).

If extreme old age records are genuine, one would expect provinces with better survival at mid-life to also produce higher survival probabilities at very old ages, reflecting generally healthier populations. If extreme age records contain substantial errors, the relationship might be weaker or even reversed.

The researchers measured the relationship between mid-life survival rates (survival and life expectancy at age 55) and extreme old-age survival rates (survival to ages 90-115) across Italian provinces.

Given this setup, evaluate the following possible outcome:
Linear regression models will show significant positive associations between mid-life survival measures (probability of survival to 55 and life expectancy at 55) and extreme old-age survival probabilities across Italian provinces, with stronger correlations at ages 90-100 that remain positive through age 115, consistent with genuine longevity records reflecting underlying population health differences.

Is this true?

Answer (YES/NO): NO